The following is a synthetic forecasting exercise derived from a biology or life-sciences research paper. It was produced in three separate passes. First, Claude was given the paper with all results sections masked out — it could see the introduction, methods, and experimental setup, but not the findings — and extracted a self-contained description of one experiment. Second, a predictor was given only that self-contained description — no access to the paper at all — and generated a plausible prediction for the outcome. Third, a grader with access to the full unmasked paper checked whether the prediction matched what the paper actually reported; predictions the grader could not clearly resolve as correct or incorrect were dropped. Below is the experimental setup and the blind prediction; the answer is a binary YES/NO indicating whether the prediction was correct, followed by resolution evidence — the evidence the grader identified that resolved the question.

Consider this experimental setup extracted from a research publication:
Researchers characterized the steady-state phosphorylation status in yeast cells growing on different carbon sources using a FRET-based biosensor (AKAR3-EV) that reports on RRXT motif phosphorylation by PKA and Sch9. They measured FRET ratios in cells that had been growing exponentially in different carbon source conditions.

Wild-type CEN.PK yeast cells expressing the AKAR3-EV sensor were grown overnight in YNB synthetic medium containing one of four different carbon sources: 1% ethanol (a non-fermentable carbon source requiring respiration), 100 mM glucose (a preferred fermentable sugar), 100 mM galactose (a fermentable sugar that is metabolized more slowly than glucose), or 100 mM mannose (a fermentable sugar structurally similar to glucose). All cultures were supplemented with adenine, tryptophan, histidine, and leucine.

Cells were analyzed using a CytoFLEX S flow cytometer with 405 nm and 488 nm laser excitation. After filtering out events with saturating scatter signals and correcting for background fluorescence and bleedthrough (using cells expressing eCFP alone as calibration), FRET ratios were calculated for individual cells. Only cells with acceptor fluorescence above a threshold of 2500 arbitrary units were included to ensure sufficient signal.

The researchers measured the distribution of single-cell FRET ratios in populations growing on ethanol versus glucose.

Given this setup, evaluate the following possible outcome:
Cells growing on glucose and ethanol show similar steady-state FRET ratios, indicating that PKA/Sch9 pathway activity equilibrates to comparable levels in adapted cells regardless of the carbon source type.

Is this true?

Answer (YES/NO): YES